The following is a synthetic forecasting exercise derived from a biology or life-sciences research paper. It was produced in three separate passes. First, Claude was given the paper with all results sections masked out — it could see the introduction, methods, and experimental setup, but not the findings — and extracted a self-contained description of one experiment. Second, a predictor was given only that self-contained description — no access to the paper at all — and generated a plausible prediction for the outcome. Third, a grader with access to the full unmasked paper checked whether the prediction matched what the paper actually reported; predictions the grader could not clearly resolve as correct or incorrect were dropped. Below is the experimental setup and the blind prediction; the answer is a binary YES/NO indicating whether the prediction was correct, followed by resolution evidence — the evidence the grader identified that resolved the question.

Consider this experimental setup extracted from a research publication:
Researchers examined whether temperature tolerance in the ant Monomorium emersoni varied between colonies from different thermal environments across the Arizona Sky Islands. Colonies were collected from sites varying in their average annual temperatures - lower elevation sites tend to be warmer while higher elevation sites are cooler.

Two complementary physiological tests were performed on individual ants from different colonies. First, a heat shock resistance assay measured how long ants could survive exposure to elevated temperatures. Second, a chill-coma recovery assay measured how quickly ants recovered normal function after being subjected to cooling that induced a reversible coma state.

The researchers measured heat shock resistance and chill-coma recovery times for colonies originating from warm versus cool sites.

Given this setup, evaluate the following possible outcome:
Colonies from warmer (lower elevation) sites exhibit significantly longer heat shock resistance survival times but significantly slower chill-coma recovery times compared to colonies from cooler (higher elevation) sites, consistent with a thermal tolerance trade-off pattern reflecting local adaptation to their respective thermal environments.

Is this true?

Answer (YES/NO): YES